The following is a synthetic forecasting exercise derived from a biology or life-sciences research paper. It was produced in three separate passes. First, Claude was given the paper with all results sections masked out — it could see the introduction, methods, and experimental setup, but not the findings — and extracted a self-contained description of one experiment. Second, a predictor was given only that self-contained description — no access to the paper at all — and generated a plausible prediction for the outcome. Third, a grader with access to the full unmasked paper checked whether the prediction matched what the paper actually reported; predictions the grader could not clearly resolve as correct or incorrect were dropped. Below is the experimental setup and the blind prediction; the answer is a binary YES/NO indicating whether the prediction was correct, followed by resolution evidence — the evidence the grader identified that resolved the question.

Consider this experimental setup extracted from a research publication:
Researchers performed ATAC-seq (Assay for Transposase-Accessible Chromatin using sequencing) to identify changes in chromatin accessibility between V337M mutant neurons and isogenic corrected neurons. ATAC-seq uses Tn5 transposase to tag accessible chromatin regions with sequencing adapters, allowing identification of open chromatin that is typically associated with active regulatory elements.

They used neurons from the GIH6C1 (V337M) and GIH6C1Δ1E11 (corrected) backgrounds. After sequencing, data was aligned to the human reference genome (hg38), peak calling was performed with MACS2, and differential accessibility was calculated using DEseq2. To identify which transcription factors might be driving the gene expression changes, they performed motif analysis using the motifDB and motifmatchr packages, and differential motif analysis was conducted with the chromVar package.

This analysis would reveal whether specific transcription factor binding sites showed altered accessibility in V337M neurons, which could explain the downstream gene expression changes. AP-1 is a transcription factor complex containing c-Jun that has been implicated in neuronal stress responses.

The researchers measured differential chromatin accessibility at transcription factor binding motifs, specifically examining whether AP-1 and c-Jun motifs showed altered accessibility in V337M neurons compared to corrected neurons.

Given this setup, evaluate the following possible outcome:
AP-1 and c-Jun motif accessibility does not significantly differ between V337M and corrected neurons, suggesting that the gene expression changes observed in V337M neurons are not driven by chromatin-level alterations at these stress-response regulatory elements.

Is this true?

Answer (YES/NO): NO